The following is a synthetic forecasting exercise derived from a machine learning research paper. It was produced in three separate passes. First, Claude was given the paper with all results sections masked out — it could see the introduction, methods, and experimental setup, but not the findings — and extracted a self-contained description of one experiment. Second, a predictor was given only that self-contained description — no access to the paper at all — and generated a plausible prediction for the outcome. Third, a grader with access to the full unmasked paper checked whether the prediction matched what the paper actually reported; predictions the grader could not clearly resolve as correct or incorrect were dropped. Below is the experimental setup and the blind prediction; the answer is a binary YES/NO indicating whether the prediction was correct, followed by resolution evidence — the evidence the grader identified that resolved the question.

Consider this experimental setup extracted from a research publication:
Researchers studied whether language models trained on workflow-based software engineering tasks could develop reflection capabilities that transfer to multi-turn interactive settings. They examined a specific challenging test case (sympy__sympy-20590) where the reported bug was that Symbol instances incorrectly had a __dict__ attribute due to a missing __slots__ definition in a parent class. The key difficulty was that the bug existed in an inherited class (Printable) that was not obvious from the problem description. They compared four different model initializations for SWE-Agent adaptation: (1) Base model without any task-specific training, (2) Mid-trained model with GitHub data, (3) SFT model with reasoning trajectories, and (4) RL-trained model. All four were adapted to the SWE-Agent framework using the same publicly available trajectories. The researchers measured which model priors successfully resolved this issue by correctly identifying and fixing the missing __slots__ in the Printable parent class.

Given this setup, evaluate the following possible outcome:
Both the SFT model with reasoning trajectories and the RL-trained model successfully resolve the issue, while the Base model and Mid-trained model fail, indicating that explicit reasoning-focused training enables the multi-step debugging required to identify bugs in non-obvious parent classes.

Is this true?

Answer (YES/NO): NO